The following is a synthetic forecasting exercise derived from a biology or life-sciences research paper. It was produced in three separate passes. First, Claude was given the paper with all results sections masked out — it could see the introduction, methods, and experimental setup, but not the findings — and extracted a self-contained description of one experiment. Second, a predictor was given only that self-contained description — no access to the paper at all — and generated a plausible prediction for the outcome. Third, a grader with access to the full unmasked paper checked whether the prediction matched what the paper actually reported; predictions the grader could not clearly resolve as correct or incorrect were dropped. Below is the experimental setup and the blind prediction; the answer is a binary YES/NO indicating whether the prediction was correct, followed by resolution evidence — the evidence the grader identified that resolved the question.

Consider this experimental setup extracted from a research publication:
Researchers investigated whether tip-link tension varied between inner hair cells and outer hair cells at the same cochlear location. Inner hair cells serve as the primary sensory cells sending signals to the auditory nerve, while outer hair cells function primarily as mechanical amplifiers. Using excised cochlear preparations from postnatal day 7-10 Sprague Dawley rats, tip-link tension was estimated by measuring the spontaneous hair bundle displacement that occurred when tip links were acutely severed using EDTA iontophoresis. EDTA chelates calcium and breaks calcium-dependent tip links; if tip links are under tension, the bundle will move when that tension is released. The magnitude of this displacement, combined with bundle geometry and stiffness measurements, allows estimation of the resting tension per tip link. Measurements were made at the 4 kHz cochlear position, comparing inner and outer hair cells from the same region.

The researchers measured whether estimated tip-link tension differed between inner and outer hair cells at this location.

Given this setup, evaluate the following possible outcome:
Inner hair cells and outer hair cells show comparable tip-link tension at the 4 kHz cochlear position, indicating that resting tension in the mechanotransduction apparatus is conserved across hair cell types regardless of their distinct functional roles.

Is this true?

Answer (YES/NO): NO